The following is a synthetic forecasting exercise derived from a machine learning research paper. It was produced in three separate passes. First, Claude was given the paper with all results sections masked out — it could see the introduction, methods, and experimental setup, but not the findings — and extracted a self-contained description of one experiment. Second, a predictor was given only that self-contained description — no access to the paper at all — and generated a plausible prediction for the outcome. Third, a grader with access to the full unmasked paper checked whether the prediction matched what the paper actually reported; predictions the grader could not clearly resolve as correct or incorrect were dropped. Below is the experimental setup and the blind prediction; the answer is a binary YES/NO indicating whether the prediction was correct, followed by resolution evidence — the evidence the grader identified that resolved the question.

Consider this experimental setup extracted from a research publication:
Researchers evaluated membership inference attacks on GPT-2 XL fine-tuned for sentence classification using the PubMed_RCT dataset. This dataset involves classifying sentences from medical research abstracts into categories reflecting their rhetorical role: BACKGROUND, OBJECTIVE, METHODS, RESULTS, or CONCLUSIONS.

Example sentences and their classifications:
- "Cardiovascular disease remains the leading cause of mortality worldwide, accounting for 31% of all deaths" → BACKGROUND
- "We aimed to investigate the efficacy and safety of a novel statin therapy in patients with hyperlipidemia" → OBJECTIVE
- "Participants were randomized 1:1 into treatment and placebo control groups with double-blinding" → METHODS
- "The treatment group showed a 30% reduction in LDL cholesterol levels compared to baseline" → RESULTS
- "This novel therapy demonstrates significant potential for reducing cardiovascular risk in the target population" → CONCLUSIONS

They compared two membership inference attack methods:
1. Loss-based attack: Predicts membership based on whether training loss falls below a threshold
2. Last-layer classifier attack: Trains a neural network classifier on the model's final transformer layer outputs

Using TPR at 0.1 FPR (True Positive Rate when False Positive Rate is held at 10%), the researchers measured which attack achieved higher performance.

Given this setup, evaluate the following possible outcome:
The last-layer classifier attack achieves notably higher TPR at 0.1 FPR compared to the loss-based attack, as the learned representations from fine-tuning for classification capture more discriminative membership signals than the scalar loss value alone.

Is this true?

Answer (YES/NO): YES